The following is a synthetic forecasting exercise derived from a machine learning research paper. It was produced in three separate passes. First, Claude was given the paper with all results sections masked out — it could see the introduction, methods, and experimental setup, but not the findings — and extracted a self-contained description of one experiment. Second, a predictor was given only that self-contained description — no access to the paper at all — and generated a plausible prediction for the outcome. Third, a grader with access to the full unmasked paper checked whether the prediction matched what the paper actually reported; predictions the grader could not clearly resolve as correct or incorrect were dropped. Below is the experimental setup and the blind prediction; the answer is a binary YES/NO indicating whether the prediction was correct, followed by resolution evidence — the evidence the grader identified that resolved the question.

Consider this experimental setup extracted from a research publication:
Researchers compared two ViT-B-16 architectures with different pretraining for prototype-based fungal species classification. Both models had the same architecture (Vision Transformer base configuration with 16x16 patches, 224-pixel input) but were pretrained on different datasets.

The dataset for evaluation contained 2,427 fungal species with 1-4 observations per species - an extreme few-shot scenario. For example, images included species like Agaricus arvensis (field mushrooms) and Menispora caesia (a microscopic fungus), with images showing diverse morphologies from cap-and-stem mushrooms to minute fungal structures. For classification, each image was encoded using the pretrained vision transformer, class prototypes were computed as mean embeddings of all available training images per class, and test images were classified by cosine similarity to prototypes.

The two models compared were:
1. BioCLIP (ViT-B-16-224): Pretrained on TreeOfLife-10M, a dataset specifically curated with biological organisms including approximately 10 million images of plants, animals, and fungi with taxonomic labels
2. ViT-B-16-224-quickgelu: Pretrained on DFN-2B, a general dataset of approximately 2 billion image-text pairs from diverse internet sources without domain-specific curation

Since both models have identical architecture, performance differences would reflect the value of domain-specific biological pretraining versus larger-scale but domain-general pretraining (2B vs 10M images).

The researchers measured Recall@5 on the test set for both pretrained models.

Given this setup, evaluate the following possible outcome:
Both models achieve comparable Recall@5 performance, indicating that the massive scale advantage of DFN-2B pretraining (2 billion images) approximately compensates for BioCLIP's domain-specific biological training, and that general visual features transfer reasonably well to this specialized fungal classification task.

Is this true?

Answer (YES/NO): NO